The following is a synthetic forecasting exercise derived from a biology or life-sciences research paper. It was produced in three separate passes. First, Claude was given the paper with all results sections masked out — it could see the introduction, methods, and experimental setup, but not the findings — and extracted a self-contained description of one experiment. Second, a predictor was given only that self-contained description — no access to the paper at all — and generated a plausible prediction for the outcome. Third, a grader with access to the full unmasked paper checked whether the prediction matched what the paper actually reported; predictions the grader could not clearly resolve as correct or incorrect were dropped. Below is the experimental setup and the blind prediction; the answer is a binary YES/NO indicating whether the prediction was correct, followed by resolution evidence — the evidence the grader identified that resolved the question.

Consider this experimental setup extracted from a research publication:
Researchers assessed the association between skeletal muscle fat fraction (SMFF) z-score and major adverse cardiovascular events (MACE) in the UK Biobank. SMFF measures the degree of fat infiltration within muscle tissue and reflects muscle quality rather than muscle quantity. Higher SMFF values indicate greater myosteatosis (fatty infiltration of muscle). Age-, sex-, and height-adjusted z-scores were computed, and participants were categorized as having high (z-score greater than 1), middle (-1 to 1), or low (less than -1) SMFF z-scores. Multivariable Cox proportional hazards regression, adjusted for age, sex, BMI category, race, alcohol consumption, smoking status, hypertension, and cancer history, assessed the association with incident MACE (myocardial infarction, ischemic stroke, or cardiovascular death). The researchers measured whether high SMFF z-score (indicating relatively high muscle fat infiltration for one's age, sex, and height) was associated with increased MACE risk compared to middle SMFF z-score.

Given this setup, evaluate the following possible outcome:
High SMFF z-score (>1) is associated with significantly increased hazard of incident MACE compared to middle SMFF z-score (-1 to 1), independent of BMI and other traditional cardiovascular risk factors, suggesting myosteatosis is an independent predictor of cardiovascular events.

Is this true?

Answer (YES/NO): YES